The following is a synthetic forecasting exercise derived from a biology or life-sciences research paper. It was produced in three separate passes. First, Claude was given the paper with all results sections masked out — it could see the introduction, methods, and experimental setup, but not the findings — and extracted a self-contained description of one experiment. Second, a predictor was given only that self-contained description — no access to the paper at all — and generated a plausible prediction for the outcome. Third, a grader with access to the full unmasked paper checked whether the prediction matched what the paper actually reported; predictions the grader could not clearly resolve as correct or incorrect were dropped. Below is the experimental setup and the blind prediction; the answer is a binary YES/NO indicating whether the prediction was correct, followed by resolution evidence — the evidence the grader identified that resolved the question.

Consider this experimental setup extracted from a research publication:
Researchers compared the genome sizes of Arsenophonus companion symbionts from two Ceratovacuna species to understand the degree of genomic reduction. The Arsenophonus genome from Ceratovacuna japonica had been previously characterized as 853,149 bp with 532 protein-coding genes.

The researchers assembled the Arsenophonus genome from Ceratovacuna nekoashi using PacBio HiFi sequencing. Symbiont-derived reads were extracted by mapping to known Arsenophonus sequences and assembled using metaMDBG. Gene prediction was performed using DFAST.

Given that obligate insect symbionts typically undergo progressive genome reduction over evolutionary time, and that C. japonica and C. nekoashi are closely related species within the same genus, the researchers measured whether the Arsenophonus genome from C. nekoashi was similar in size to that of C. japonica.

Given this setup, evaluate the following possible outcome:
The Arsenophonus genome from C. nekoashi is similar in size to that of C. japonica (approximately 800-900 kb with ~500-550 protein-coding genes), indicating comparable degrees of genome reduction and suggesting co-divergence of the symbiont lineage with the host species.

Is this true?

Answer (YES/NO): NO